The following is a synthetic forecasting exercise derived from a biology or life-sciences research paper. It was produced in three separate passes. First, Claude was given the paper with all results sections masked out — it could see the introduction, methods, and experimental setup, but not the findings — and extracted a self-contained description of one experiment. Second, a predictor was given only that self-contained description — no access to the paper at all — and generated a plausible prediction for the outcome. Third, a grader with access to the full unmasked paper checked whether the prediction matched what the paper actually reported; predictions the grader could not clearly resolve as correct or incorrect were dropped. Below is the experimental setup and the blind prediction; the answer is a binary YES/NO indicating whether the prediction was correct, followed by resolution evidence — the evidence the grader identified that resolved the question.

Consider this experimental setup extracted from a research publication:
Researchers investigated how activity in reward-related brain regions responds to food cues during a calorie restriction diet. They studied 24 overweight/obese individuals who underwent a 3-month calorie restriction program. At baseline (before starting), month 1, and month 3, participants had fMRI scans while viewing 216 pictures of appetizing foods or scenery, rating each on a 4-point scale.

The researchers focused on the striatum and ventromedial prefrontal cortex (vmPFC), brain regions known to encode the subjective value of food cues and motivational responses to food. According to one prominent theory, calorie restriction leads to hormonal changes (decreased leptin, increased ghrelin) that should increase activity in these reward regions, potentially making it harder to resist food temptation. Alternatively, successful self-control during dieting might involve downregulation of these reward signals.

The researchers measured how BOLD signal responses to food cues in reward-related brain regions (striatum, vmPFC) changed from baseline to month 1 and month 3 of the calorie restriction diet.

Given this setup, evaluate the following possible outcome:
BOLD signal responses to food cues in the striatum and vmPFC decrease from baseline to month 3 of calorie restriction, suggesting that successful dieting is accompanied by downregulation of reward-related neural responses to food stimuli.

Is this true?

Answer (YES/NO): NO